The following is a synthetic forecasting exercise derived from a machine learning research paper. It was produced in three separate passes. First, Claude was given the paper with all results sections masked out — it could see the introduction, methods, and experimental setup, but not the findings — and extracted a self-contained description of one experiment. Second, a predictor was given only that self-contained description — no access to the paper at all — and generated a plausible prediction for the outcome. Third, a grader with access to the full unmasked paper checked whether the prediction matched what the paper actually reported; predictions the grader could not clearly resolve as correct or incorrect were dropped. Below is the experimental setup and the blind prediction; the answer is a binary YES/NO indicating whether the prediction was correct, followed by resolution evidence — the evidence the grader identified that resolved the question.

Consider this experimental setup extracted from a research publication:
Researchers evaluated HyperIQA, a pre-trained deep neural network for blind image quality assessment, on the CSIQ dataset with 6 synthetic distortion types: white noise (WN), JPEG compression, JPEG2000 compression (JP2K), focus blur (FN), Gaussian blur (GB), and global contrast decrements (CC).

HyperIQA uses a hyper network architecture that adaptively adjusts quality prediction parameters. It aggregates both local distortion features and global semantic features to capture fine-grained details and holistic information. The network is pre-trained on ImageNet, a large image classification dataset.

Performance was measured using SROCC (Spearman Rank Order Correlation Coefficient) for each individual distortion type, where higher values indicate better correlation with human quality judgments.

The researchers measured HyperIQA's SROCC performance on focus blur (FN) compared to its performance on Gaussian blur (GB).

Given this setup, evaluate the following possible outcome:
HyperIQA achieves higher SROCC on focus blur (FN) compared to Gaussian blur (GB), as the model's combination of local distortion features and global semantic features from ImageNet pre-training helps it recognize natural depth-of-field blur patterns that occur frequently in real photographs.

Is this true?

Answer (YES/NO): YES